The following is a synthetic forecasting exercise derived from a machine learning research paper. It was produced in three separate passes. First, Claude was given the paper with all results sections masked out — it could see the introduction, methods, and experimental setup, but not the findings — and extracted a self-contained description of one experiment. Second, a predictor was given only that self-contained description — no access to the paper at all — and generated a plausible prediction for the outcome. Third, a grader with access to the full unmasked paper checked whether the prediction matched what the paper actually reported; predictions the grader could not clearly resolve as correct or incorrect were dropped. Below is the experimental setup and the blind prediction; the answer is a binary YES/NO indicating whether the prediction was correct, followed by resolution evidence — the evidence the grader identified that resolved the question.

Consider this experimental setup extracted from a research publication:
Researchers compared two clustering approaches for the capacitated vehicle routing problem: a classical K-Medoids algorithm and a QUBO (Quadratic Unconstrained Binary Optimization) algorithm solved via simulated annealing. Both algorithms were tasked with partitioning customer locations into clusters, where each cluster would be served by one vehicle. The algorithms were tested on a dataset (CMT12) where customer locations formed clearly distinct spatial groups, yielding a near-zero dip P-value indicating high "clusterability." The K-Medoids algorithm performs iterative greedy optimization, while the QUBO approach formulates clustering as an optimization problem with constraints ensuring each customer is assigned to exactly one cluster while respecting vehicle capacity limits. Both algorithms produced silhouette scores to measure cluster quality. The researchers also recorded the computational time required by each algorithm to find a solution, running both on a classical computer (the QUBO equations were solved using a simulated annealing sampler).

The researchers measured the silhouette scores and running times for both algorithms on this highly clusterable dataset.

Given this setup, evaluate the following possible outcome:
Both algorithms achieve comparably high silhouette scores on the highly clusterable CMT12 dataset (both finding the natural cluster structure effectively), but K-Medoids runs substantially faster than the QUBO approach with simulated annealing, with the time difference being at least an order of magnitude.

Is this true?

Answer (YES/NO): YES